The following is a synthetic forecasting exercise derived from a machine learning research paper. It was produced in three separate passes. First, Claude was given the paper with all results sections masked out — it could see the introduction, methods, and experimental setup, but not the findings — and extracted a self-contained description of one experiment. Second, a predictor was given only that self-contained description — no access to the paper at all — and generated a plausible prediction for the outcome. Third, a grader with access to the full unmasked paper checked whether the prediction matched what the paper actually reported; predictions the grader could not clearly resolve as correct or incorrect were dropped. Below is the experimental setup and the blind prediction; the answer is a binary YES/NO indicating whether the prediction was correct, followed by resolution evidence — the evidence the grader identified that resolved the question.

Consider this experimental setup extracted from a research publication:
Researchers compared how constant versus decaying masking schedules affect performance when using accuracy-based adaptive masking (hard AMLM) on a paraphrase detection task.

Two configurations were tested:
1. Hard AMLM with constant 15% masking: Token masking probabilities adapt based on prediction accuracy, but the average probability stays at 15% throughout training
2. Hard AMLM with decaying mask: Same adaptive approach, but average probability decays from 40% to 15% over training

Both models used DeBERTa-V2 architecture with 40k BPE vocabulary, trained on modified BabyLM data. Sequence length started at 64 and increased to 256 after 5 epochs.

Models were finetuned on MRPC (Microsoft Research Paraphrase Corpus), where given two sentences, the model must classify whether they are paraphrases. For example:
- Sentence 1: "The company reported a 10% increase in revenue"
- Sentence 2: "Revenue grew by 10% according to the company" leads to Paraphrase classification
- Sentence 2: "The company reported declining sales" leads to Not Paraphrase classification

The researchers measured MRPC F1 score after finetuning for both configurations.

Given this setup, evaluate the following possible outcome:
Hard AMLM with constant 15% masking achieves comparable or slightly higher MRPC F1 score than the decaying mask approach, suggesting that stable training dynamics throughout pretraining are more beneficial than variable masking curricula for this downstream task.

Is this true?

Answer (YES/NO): NO